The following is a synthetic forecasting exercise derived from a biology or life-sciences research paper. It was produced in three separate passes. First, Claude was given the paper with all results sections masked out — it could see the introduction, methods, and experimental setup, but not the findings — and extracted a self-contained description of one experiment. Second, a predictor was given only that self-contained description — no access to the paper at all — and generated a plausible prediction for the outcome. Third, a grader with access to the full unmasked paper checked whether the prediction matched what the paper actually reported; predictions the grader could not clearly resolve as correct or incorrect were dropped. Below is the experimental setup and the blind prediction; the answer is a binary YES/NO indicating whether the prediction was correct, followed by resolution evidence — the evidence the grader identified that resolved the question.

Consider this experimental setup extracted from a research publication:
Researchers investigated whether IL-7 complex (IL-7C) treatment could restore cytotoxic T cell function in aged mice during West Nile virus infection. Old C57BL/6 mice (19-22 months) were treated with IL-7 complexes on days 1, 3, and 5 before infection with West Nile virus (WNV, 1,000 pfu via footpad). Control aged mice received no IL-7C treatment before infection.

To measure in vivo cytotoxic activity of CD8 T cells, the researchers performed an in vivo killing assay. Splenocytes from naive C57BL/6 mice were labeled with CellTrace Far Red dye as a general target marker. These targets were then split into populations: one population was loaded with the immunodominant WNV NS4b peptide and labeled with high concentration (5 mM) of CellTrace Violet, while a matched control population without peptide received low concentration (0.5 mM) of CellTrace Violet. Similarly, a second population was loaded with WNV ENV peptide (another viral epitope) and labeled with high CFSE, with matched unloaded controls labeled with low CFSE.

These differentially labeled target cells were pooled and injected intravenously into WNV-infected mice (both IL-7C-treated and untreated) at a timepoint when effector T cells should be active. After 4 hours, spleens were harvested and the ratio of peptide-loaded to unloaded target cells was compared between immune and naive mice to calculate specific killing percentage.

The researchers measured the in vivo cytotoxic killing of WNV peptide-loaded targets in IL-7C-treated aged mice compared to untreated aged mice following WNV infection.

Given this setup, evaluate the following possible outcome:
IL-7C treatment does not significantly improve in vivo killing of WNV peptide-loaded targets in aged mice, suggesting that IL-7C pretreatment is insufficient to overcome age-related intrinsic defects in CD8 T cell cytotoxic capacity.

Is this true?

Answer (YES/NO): YES